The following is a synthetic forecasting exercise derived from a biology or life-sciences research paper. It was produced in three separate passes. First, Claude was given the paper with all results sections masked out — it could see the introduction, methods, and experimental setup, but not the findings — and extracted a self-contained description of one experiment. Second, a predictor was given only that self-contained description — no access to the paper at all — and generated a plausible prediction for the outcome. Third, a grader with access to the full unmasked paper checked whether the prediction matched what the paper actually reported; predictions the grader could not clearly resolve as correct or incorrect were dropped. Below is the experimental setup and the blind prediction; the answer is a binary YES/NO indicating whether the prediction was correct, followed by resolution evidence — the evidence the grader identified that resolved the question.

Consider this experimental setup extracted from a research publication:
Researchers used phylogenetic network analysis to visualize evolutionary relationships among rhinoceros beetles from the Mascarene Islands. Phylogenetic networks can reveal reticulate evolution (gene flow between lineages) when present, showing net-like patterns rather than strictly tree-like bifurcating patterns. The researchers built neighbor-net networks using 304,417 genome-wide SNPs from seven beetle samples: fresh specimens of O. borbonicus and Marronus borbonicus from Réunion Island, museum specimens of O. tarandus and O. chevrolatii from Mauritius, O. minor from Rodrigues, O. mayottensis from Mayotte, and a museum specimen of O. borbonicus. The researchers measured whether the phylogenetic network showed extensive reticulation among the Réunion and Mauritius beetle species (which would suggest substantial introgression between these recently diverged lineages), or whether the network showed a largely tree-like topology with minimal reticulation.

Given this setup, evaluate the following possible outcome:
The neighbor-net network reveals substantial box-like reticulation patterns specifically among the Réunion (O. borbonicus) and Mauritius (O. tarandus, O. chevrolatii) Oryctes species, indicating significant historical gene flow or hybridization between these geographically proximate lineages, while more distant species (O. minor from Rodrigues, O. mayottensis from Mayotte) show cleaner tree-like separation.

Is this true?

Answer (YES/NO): NO